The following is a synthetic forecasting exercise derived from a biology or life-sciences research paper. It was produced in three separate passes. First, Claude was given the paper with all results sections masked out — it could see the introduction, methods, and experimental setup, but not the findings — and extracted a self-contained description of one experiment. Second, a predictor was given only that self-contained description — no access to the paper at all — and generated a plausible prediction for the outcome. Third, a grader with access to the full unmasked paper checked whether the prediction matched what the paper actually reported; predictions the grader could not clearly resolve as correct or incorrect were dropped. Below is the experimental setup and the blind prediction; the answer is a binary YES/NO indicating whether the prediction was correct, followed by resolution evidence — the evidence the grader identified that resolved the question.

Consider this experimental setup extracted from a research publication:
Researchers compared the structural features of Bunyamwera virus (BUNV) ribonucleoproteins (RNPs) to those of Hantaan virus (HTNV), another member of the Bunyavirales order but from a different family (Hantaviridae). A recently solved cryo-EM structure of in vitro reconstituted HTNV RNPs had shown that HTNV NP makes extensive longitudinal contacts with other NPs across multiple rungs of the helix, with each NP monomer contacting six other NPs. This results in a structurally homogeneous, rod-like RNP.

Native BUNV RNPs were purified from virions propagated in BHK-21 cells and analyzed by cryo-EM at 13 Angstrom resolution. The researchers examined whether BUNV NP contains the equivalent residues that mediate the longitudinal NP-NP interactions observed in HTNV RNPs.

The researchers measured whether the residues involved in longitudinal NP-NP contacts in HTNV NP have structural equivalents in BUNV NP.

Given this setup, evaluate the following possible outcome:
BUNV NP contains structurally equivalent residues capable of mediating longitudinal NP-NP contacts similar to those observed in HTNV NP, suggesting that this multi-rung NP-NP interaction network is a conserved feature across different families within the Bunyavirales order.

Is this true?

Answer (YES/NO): NO